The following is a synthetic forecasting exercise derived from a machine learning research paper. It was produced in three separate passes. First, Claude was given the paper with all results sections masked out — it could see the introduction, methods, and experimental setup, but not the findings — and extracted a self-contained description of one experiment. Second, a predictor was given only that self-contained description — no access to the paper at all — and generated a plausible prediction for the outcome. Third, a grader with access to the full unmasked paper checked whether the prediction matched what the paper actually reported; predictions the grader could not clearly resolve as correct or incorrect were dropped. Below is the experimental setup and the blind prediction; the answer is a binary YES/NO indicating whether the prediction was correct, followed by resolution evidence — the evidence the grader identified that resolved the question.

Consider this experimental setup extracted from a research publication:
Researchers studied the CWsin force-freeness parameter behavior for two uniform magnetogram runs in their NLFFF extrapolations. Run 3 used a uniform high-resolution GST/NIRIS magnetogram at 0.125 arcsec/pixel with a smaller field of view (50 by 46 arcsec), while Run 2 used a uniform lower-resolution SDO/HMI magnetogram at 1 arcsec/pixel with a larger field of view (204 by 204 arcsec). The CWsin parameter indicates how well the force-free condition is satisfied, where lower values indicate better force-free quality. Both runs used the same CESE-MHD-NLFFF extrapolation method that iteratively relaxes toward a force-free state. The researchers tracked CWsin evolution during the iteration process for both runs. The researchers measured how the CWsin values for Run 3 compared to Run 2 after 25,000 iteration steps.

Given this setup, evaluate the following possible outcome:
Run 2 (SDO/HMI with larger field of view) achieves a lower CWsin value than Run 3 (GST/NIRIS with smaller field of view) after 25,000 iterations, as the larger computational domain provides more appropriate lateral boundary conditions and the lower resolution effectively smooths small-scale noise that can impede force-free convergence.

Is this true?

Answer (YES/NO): NO